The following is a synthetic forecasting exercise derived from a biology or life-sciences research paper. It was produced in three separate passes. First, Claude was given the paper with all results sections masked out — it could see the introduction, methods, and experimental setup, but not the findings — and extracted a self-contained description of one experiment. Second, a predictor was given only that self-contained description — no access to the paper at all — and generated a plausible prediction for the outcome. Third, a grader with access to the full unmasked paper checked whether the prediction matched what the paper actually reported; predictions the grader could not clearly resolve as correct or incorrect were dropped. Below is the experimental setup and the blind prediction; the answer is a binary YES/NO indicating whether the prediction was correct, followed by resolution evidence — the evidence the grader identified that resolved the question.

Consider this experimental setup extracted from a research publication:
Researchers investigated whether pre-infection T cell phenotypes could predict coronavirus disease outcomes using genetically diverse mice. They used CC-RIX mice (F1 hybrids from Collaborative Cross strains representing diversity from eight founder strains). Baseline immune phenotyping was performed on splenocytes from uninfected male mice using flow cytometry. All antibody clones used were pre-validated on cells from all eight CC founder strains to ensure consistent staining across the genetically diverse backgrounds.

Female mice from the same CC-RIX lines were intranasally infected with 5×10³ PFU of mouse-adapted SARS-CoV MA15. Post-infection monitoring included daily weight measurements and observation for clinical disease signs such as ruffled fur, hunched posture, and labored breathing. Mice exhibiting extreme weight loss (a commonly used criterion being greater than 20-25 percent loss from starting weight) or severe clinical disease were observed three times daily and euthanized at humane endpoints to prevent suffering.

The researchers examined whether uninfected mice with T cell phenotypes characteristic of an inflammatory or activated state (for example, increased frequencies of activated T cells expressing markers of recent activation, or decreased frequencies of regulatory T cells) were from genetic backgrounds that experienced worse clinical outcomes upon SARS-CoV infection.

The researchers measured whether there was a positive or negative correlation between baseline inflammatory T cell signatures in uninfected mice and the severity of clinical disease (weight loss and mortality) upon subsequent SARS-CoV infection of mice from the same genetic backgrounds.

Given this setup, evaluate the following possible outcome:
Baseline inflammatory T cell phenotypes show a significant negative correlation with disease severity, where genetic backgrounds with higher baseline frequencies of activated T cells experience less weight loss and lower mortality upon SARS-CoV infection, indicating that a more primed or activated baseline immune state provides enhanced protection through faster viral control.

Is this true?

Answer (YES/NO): NO